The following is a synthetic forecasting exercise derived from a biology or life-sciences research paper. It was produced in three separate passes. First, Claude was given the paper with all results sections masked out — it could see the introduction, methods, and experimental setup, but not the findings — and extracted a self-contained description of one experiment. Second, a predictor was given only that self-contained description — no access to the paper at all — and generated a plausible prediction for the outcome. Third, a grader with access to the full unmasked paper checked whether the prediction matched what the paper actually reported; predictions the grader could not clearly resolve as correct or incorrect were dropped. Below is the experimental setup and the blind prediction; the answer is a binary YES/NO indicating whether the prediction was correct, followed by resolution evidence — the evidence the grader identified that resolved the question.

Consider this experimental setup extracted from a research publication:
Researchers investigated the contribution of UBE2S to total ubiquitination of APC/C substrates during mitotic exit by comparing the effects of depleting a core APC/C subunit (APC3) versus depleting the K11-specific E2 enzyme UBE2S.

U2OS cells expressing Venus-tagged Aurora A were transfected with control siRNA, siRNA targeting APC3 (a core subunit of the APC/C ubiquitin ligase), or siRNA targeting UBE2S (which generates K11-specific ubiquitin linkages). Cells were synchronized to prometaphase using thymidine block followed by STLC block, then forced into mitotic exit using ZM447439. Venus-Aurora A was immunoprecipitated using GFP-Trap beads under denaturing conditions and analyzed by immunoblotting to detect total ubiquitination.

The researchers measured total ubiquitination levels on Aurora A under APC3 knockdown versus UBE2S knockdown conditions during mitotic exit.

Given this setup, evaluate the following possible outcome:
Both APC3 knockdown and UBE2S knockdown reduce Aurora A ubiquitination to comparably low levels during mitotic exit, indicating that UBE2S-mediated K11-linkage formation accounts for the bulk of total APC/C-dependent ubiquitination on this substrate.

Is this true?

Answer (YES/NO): NO